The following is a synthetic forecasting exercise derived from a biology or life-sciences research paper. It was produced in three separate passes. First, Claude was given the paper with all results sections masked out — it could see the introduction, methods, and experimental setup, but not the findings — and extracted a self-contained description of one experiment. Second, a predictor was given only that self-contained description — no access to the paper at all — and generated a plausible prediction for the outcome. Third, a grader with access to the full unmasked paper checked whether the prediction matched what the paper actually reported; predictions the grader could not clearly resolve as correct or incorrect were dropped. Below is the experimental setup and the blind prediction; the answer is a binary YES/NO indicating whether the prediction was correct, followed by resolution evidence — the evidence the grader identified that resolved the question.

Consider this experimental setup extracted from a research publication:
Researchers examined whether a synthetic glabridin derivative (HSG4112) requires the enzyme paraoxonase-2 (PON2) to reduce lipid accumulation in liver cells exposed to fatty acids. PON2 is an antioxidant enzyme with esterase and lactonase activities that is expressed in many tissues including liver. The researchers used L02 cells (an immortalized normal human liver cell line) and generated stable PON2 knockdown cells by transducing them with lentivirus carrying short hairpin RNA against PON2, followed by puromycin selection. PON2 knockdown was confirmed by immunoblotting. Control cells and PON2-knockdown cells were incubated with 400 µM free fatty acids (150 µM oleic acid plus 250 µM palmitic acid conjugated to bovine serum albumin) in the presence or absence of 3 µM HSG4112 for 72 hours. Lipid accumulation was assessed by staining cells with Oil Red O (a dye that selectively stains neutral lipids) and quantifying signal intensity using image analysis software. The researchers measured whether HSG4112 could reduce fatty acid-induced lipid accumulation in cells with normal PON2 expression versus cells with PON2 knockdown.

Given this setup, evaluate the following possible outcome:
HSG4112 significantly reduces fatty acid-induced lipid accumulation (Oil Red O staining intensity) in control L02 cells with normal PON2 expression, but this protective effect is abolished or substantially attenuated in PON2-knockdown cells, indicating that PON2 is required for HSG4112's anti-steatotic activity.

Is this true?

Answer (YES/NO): YES